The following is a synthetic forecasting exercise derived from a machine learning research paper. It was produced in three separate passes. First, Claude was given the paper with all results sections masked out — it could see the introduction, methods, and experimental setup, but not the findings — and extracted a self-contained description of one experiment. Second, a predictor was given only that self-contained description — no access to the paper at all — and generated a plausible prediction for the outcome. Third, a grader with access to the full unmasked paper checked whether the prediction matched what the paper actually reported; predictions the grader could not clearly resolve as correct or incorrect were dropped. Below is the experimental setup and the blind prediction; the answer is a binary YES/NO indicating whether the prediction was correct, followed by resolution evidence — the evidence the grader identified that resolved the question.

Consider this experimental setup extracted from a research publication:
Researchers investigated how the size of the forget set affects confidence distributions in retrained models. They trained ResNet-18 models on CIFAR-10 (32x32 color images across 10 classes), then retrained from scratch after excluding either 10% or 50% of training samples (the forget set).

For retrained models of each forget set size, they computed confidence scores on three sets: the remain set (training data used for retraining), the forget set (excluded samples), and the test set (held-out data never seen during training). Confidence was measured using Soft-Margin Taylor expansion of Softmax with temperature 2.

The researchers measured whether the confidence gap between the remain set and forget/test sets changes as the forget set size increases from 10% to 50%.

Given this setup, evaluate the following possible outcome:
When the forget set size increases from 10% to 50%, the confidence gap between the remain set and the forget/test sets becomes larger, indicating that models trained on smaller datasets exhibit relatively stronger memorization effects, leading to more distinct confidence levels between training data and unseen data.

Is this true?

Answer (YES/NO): YES